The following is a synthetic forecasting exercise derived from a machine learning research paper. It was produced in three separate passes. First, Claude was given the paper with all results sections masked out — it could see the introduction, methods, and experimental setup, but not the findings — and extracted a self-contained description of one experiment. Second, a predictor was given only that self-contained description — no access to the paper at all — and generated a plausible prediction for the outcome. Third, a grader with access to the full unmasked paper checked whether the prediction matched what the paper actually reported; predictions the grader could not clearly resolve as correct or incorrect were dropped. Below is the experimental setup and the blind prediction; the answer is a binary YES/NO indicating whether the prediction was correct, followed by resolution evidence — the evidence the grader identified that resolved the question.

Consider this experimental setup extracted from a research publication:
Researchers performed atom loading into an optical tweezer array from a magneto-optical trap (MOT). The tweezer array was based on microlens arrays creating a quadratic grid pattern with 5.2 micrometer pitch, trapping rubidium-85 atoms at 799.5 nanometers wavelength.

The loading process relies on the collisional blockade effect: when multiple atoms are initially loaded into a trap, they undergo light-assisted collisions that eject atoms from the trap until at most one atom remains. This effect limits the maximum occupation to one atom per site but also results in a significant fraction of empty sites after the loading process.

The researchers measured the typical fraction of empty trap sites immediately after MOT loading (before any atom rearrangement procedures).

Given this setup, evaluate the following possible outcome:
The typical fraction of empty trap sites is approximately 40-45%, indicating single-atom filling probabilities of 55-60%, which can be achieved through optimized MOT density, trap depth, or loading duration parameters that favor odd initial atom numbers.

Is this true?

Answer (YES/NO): YES